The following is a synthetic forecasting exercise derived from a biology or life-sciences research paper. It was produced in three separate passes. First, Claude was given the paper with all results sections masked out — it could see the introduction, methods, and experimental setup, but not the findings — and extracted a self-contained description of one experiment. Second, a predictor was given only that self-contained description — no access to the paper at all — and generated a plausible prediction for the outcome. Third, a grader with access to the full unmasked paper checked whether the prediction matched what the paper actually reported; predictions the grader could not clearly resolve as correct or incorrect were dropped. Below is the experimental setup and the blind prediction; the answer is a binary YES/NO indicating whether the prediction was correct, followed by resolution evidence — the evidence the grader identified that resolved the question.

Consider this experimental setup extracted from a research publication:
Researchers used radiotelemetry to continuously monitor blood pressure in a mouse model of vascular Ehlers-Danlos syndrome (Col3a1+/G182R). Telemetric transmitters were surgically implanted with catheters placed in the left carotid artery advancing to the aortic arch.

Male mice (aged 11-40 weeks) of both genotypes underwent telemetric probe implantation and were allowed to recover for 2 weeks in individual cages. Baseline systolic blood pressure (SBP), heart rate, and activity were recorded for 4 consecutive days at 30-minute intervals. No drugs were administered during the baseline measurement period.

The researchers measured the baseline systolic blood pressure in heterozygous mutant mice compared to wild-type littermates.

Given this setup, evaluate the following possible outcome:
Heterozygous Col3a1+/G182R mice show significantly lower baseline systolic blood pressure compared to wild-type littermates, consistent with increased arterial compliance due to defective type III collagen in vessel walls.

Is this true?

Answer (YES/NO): NO